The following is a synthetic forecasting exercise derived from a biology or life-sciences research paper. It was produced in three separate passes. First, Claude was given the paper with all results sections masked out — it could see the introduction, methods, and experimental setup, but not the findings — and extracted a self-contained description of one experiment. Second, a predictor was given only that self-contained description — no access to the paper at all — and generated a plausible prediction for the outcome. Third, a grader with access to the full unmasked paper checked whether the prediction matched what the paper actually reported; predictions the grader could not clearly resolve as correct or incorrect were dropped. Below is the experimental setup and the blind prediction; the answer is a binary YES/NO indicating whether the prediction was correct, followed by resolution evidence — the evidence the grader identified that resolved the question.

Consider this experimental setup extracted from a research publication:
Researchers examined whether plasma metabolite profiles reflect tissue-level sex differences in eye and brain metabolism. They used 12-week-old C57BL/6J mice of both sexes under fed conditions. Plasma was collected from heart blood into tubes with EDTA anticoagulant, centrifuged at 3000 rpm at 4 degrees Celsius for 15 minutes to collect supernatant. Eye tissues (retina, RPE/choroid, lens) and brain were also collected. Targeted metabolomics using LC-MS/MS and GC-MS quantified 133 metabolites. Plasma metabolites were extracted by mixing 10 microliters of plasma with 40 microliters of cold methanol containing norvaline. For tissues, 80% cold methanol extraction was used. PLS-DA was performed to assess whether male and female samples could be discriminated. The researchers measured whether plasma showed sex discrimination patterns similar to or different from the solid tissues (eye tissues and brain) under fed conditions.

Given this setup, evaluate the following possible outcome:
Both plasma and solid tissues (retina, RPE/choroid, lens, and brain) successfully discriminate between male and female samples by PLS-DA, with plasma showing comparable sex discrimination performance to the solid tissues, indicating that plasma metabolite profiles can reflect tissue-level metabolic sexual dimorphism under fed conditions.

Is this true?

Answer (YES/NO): NO